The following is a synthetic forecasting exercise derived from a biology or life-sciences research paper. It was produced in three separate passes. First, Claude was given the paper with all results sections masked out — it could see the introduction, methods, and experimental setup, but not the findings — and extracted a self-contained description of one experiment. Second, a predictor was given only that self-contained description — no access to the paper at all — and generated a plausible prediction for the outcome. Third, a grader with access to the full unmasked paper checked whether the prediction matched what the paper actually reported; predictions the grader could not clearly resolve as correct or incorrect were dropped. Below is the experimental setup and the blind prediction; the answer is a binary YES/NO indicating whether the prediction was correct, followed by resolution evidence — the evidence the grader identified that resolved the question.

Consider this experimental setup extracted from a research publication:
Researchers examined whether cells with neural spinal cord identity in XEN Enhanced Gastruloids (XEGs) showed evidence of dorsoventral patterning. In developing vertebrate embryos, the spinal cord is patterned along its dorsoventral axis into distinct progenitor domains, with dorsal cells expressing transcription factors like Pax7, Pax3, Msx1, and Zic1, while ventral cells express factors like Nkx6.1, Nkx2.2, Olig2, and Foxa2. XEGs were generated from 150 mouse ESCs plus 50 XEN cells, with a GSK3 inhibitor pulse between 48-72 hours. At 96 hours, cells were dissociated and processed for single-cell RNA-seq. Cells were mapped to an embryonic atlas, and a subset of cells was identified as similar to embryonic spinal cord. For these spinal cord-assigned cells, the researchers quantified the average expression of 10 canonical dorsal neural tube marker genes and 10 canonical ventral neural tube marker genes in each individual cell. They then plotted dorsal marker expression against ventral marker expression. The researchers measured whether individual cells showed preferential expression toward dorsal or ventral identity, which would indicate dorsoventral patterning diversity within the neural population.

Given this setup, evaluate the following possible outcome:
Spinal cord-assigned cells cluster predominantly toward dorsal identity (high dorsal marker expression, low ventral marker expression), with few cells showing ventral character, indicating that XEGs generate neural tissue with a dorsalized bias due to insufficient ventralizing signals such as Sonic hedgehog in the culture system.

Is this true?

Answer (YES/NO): NO